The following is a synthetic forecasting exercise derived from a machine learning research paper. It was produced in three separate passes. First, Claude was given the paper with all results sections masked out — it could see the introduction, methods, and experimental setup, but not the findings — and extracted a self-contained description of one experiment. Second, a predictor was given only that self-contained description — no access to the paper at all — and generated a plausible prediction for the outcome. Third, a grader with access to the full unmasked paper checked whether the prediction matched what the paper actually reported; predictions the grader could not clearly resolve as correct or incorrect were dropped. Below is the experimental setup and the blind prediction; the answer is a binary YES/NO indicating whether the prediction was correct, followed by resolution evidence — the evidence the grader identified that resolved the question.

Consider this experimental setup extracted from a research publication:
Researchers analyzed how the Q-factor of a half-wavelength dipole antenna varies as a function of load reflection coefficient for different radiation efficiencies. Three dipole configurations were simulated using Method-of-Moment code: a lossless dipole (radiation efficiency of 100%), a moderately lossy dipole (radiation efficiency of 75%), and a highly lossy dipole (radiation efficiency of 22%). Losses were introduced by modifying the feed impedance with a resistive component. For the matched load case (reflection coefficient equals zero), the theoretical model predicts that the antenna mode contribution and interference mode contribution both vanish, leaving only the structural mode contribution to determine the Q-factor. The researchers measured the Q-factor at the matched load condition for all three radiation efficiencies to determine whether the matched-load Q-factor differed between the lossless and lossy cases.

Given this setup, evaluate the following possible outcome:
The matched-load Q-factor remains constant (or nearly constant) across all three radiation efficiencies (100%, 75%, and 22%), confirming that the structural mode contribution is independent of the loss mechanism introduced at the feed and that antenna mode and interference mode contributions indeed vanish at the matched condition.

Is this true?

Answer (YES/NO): NO